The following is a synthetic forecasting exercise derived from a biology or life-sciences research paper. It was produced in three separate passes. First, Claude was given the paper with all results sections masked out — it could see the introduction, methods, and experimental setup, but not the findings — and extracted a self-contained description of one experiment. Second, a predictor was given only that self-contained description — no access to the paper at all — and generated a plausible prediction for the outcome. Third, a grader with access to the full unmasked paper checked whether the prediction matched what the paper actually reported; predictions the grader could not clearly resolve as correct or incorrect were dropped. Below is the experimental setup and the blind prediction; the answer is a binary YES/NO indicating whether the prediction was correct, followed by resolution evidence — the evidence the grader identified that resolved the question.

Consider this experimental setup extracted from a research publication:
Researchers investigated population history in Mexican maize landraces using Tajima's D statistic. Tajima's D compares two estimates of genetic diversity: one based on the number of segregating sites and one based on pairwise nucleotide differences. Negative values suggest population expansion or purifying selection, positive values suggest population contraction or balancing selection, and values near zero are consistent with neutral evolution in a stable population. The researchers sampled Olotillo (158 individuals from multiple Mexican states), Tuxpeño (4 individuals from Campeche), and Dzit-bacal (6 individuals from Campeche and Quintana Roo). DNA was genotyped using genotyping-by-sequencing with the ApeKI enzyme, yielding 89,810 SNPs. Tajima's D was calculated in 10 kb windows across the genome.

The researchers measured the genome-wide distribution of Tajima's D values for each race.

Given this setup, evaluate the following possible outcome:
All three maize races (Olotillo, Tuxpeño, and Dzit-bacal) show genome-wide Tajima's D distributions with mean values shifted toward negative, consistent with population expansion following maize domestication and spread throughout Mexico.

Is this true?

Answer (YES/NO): NO